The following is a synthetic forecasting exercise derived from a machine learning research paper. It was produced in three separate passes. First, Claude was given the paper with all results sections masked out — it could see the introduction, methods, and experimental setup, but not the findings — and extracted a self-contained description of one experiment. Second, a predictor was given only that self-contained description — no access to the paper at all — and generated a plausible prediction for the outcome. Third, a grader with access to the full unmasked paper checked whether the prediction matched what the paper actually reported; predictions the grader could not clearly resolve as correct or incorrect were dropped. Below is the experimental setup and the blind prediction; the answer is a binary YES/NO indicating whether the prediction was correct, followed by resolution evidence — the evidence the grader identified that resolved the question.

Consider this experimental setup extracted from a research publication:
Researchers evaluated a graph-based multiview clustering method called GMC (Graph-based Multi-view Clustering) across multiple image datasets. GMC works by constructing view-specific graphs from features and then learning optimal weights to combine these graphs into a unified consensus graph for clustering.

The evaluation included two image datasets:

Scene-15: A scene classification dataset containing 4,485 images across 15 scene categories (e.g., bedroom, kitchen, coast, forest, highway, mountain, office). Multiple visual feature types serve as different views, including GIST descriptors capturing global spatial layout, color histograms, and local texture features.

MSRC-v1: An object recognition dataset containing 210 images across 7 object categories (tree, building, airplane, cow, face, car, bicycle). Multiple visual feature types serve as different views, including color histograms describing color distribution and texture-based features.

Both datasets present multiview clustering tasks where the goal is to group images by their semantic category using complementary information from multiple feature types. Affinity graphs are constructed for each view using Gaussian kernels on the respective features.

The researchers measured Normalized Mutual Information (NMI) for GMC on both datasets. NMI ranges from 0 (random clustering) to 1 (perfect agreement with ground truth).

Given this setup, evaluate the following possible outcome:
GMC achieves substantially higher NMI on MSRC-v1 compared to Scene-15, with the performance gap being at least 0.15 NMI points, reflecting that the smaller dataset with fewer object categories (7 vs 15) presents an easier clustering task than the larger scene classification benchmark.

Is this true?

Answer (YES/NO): YES